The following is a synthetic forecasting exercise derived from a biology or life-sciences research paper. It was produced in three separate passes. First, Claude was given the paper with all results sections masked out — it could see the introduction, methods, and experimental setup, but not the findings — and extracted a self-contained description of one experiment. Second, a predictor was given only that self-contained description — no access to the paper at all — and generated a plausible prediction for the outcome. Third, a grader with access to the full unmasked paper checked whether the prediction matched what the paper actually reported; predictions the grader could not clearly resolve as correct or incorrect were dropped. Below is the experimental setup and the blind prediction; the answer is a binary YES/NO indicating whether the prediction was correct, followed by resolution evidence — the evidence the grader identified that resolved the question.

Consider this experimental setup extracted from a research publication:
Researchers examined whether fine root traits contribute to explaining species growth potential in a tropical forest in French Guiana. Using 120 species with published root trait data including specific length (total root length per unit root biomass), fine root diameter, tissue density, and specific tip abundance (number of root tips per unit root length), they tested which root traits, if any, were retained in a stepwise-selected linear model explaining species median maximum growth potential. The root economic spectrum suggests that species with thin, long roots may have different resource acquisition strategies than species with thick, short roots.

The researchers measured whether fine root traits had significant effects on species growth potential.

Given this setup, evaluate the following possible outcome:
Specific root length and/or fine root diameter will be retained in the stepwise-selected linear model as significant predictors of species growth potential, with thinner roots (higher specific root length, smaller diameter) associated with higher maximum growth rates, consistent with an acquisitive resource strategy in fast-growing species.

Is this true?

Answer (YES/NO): NO